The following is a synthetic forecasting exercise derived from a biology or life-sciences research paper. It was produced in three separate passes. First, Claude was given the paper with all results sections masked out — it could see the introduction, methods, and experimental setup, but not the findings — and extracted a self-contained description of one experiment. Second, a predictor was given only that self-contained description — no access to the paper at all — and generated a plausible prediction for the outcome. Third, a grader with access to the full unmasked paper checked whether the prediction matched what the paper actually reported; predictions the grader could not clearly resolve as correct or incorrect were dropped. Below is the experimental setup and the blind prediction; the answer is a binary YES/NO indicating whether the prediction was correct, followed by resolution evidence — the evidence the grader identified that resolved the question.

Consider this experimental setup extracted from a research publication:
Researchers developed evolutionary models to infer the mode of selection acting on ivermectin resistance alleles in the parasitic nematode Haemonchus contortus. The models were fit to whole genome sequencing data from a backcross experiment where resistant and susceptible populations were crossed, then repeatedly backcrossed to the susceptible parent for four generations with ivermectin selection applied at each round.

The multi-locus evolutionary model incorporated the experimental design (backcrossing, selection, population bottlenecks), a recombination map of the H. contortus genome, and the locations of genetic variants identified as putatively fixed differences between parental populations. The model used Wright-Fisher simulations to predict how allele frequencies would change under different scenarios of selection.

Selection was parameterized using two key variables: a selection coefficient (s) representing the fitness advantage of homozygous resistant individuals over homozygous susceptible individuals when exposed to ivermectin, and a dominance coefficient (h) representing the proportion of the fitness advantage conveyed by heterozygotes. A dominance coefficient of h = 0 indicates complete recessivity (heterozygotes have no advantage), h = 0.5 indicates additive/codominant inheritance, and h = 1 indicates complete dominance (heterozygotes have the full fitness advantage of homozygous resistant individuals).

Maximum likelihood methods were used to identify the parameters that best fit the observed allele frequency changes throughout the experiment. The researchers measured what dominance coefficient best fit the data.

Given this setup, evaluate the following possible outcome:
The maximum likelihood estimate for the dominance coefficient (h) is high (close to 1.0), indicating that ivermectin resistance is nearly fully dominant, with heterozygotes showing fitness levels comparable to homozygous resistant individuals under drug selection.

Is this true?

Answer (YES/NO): NO